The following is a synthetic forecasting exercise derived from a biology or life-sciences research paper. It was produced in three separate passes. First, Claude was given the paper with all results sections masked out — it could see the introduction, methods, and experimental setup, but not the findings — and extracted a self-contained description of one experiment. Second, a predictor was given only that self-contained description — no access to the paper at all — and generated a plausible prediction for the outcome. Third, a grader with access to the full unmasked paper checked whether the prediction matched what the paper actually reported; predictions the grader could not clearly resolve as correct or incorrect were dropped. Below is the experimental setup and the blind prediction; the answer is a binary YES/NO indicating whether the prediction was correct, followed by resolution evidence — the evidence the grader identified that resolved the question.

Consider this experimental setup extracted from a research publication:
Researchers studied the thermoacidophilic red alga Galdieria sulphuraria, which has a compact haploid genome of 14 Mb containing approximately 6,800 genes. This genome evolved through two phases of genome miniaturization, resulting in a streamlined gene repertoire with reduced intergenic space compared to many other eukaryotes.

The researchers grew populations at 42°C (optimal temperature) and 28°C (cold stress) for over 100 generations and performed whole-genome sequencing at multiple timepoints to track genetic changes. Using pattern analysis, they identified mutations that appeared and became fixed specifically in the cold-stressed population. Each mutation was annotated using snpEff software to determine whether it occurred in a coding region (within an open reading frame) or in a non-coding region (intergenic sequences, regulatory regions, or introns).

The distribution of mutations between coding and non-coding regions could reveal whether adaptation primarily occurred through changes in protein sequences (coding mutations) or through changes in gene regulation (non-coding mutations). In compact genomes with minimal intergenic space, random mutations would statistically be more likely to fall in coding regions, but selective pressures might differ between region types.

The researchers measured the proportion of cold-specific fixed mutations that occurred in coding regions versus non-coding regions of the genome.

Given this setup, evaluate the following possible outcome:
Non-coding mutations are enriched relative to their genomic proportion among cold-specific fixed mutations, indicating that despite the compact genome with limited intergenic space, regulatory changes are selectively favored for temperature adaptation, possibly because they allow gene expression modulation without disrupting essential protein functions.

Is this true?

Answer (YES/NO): YES